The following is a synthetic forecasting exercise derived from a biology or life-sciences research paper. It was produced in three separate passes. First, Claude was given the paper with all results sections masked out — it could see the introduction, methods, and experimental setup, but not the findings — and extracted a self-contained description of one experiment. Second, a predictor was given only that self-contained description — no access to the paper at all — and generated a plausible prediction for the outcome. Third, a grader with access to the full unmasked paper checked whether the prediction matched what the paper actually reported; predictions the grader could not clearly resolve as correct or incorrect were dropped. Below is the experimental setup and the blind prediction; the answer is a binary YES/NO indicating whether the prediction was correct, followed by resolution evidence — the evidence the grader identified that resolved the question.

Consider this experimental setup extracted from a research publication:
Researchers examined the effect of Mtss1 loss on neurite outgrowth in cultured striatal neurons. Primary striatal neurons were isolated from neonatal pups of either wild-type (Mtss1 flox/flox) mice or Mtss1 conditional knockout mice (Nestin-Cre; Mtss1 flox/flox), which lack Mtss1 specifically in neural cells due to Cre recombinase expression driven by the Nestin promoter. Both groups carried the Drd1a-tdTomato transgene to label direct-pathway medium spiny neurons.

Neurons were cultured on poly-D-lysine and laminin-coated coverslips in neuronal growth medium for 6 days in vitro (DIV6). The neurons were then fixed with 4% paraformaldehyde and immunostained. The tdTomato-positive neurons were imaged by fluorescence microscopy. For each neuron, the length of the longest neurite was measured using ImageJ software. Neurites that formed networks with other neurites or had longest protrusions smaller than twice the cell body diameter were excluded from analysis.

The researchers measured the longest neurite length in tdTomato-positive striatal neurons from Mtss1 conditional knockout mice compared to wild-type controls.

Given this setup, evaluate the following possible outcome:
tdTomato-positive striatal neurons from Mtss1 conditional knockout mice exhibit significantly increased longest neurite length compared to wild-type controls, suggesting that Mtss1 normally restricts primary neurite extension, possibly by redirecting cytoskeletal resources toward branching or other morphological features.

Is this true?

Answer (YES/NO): NO